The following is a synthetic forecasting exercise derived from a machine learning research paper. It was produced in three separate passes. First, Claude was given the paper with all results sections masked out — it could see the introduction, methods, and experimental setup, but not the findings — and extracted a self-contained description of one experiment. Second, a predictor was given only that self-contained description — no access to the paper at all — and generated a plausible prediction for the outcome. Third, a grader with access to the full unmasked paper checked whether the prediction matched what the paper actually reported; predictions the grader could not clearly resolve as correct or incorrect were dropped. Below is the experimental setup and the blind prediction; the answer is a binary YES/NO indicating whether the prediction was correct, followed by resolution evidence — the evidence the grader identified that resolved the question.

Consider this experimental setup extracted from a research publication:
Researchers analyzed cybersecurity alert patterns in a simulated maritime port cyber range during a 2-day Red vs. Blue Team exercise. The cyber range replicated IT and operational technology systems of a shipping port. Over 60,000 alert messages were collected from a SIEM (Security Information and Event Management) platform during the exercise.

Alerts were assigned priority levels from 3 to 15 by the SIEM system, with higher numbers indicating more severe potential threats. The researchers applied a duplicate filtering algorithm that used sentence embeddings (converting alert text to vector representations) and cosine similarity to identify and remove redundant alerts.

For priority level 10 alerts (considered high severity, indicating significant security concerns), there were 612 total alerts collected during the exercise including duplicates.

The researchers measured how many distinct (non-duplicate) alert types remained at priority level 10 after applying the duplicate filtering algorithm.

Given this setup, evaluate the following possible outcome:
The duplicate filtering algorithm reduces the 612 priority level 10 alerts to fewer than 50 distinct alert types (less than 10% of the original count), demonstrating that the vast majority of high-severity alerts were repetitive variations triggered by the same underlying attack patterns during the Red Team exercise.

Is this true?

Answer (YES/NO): YES